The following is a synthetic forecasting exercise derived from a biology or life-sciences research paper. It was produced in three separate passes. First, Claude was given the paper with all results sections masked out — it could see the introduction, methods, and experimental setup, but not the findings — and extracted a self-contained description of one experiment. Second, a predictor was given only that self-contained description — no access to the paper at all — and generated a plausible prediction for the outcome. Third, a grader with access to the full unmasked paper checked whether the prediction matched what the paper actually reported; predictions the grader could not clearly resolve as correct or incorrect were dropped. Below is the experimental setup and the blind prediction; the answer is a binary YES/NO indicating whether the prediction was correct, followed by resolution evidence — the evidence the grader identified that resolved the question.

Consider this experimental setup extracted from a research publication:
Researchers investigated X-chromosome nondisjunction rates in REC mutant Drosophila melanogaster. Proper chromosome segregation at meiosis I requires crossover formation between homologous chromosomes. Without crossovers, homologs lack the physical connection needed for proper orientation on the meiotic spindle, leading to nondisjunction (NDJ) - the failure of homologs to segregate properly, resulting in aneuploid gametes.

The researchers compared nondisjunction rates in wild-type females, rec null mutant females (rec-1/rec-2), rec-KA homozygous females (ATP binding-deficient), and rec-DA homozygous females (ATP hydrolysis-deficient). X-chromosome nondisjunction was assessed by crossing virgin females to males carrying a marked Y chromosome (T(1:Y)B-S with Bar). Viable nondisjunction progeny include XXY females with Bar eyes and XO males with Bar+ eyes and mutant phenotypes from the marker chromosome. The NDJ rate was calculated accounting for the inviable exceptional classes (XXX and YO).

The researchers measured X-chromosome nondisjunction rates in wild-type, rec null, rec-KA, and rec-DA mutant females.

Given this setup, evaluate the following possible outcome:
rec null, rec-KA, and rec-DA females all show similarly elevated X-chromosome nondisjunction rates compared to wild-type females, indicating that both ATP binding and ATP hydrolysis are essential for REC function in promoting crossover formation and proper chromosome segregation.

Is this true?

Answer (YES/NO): NO